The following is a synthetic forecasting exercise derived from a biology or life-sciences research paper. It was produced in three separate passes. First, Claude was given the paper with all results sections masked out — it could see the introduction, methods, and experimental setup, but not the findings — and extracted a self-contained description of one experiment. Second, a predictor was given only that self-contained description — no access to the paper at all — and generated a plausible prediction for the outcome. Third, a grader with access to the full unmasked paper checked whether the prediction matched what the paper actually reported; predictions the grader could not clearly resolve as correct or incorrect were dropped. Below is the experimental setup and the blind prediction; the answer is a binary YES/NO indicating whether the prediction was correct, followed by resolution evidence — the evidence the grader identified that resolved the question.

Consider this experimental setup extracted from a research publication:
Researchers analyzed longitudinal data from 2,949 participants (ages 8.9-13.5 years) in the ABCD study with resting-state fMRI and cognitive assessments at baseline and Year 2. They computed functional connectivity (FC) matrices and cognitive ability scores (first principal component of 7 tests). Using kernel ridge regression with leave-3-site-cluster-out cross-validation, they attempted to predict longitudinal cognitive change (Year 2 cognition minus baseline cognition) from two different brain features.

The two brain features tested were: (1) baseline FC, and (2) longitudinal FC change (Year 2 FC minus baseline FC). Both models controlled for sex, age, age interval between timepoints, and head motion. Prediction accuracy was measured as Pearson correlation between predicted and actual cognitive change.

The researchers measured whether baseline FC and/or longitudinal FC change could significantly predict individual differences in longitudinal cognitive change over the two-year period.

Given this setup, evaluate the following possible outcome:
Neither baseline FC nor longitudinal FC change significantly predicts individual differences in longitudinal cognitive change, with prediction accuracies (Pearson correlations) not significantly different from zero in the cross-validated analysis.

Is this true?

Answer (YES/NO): NO